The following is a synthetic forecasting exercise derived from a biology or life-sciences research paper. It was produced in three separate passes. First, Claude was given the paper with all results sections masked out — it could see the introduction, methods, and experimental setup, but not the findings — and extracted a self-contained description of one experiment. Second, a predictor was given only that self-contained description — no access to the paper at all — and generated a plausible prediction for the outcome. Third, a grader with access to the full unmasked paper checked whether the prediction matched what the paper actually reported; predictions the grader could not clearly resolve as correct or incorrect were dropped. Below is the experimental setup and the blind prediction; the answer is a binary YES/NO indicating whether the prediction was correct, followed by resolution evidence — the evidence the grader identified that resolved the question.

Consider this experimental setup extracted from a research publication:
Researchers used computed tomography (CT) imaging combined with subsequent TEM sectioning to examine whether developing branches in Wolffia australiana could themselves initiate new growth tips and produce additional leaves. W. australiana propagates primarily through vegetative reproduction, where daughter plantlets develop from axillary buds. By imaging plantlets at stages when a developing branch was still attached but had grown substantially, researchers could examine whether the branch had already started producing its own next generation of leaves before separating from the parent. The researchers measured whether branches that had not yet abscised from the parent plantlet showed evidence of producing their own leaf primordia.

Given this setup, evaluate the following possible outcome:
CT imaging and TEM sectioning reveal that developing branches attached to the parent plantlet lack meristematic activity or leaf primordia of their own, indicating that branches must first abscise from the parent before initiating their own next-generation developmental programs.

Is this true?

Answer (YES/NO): NO